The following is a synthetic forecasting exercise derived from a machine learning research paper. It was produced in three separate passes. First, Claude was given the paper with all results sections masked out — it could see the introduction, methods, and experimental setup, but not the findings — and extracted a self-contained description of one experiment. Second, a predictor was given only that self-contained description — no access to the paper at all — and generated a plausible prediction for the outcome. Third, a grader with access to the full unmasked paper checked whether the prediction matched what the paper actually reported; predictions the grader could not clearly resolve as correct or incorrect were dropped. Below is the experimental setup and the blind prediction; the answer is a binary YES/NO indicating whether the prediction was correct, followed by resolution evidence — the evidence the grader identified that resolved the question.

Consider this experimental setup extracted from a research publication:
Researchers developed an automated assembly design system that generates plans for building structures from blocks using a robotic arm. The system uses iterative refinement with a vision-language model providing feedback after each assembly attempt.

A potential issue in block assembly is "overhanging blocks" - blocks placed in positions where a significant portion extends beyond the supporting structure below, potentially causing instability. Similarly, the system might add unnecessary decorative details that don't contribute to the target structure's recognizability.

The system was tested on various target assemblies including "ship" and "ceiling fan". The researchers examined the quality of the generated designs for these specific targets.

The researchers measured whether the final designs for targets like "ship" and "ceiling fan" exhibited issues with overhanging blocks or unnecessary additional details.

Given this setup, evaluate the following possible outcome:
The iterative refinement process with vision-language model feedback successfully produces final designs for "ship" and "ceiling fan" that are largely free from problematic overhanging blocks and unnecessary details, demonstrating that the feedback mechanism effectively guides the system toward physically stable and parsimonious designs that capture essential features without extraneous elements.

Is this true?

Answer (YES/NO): NO